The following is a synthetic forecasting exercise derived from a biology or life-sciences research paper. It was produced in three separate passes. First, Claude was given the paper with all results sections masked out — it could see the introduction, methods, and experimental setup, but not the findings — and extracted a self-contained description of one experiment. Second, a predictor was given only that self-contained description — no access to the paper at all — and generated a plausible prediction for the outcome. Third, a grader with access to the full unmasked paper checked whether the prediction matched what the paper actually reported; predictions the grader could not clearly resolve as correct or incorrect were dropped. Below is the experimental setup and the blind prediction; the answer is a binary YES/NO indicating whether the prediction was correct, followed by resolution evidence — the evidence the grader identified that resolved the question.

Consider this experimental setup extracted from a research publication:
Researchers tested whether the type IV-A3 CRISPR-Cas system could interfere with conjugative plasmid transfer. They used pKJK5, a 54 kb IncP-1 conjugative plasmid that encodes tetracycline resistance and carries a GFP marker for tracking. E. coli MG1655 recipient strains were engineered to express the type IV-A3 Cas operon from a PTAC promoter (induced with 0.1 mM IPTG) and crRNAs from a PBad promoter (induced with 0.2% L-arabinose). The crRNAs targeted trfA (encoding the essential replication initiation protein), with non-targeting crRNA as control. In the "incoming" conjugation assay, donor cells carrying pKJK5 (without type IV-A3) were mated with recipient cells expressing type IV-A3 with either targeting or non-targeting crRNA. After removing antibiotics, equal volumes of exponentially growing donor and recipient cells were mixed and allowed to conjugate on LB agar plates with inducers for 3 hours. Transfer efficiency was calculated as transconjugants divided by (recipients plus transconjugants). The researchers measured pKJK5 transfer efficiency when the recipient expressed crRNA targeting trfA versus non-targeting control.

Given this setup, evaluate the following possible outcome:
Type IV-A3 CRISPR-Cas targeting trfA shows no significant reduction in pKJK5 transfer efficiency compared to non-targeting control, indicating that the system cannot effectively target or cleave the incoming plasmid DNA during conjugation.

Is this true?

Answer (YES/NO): NO